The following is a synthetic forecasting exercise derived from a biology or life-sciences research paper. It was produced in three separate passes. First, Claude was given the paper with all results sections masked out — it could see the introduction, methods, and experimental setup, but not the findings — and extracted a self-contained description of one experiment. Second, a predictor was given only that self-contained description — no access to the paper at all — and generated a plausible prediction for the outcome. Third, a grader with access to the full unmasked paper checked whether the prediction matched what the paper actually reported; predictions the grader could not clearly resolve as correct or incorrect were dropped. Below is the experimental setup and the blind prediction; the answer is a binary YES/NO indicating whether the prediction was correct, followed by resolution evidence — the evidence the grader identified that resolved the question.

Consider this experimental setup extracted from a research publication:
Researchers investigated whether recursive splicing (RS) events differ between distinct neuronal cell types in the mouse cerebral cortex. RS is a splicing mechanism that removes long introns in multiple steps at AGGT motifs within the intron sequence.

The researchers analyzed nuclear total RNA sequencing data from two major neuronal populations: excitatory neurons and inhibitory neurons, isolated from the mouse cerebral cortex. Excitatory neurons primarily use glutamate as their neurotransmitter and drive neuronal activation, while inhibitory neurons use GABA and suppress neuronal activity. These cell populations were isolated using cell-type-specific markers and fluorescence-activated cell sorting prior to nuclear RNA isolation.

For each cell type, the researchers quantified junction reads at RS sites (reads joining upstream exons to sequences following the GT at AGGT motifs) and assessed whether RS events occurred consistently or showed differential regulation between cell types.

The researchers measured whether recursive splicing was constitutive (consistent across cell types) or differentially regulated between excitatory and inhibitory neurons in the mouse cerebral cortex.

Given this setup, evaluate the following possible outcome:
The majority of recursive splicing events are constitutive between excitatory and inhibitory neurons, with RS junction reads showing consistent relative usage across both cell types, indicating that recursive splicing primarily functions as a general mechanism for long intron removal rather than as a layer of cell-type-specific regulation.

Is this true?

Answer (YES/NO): YES